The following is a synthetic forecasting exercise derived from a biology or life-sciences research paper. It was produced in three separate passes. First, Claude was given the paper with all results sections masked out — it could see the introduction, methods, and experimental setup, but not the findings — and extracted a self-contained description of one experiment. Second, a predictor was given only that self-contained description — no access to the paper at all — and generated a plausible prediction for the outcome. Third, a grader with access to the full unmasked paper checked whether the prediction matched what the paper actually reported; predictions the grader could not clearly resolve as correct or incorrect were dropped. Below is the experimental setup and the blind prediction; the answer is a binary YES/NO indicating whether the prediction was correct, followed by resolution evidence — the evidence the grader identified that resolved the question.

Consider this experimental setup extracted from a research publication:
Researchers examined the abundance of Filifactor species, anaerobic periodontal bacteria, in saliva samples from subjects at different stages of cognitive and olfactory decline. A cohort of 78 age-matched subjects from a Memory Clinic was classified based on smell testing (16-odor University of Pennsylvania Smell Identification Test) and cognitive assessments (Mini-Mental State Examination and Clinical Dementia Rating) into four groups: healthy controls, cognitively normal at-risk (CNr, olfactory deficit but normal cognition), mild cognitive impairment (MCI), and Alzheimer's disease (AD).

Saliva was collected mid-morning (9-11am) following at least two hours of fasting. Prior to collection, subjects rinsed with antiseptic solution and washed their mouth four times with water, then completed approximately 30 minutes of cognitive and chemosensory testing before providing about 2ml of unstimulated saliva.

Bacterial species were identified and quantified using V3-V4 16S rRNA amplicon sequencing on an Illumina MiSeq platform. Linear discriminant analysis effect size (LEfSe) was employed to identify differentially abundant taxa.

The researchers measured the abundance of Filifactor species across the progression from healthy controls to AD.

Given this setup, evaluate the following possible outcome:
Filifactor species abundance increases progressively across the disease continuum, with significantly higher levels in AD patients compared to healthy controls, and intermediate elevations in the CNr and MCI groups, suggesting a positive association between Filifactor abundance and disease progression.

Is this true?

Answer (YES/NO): NO